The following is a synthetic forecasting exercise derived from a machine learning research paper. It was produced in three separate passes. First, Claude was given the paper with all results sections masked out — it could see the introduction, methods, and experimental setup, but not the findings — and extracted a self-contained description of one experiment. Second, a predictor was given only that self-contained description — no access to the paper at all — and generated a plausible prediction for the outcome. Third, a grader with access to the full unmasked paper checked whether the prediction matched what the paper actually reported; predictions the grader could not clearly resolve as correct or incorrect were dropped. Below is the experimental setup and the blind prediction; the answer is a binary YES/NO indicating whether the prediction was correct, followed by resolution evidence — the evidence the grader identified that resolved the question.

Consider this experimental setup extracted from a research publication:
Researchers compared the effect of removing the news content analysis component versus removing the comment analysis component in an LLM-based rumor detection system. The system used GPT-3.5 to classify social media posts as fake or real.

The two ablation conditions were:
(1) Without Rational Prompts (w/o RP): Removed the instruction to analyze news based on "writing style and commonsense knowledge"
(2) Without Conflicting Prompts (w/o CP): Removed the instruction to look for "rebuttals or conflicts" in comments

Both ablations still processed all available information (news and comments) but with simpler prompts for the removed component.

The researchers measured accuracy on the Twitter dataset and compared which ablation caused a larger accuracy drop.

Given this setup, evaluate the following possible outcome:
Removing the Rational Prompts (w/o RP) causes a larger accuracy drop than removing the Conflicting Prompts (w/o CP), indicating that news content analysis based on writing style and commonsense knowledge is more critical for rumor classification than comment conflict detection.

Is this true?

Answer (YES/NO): NO